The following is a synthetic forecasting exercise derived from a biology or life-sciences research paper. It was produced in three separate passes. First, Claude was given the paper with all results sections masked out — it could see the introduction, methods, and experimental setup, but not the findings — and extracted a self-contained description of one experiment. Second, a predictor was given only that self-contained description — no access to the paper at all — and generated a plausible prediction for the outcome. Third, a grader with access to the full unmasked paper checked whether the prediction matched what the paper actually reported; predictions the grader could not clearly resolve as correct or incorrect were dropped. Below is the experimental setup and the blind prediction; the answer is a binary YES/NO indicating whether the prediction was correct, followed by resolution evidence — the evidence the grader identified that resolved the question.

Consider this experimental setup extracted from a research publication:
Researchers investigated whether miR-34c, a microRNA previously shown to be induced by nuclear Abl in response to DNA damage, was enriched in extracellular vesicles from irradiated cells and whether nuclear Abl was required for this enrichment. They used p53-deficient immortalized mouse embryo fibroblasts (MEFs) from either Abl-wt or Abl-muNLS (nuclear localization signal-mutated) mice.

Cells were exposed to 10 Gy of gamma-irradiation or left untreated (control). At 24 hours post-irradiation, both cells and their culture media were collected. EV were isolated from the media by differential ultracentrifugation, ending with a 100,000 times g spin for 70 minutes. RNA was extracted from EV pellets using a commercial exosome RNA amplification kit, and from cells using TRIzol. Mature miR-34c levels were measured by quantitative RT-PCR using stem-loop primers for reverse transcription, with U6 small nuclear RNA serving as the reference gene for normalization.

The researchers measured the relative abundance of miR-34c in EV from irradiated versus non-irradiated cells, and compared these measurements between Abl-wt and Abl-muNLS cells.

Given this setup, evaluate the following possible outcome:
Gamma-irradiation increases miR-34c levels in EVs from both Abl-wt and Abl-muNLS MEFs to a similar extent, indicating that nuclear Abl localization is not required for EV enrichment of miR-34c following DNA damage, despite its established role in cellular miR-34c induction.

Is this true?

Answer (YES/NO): NO